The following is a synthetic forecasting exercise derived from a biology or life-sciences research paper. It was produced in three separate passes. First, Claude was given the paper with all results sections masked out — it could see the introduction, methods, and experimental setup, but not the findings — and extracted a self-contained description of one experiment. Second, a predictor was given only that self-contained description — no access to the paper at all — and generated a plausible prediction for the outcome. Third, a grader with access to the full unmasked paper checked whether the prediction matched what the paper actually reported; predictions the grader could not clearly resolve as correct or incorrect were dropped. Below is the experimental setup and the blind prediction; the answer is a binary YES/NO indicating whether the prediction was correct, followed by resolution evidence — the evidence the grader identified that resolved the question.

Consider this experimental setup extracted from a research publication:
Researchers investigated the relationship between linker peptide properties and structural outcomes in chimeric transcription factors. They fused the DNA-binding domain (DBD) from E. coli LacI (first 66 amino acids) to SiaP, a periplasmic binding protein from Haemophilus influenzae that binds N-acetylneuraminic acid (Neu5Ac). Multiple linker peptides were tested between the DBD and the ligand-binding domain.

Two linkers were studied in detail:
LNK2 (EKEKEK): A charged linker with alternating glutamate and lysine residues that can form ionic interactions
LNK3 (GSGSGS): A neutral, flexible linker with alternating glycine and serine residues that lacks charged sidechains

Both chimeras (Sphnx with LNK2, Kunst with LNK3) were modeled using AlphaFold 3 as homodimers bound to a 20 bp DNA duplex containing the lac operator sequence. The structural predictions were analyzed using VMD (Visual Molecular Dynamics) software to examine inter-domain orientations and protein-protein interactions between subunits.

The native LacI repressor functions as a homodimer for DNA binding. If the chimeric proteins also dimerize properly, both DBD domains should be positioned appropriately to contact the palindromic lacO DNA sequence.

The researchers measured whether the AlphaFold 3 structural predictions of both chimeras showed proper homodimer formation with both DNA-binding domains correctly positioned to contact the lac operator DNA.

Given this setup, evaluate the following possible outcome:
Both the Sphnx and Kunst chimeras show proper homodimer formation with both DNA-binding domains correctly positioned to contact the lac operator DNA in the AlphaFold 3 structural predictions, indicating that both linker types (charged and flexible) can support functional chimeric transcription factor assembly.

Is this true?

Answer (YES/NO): NO